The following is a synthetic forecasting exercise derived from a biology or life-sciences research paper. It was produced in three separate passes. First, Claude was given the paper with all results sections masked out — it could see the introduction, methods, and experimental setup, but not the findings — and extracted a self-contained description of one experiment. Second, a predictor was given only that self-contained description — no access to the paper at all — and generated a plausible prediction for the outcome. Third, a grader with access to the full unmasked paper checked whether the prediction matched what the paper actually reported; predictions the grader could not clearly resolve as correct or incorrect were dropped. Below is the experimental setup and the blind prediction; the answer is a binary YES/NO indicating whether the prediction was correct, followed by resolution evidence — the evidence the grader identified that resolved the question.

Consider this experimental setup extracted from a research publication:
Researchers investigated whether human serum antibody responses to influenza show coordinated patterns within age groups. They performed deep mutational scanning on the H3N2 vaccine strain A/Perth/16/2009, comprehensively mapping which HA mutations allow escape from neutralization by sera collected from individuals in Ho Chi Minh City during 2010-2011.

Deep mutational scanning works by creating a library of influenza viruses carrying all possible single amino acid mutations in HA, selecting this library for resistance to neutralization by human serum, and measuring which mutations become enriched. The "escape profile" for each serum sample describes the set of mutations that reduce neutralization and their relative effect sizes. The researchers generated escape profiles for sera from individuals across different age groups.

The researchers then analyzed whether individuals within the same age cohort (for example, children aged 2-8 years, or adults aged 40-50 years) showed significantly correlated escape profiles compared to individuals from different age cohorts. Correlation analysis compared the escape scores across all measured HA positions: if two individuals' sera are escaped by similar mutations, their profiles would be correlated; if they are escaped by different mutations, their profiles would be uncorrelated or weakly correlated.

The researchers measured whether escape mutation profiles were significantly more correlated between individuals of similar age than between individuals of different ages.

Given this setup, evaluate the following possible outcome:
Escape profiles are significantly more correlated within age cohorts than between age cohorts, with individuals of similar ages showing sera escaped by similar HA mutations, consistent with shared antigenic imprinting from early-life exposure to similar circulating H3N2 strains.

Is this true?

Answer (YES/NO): YES